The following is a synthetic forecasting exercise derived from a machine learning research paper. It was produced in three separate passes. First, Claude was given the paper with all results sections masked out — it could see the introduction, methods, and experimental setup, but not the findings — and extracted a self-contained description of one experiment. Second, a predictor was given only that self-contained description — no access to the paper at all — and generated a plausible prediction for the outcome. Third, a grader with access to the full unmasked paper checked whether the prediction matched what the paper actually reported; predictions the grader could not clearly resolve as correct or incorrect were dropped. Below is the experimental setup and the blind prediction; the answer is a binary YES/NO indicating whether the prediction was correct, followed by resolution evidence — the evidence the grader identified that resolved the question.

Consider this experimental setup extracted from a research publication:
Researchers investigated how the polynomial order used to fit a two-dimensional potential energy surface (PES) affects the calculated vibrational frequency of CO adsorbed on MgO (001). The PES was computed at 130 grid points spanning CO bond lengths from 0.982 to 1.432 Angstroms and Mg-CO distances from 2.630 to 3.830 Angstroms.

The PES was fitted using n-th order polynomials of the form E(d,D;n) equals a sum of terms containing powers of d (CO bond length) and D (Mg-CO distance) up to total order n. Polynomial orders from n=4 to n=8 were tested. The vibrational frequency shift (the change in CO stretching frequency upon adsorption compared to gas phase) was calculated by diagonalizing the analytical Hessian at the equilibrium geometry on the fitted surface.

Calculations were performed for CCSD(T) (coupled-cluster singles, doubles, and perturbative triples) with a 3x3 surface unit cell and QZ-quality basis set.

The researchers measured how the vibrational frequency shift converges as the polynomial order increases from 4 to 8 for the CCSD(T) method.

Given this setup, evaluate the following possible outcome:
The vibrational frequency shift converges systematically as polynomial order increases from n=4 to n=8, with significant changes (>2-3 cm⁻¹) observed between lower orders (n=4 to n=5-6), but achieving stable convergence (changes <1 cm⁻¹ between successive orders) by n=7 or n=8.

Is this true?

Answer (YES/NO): NO